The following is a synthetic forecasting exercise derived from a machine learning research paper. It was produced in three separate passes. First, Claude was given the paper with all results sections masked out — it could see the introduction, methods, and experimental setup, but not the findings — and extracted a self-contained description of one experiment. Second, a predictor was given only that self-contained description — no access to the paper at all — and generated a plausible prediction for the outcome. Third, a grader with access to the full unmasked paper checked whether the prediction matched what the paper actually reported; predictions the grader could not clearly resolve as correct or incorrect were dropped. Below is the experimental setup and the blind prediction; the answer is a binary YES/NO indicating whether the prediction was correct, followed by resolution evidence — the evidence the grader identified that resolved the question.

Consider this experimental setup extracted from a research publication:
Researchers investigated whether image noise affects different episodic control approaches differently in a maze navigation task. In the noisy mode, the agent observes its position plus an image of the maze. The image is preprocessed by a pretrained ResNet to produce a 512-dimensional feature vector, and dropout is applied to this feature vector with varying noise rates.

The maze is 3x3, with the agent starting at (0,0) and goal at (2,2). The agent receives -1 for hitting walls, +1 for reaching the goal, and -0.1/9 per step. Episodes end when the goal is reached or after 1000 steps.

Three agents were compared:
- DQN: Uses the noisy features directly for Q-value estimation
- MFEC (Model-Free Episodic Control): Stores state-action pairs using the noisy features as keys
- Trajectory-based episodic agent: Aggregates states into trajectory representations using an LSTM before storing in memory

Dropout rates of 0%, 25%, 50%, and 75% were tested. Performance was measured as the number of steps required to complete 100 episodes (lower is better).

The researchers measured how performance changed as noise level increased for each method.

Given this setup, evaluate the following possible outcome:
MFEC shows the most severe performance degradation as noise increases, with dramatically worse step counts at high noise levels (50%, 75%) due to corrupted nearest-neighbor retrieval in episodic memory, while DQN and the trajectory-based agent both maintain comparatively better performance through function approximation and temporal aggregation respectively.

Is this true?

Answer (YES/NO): NO